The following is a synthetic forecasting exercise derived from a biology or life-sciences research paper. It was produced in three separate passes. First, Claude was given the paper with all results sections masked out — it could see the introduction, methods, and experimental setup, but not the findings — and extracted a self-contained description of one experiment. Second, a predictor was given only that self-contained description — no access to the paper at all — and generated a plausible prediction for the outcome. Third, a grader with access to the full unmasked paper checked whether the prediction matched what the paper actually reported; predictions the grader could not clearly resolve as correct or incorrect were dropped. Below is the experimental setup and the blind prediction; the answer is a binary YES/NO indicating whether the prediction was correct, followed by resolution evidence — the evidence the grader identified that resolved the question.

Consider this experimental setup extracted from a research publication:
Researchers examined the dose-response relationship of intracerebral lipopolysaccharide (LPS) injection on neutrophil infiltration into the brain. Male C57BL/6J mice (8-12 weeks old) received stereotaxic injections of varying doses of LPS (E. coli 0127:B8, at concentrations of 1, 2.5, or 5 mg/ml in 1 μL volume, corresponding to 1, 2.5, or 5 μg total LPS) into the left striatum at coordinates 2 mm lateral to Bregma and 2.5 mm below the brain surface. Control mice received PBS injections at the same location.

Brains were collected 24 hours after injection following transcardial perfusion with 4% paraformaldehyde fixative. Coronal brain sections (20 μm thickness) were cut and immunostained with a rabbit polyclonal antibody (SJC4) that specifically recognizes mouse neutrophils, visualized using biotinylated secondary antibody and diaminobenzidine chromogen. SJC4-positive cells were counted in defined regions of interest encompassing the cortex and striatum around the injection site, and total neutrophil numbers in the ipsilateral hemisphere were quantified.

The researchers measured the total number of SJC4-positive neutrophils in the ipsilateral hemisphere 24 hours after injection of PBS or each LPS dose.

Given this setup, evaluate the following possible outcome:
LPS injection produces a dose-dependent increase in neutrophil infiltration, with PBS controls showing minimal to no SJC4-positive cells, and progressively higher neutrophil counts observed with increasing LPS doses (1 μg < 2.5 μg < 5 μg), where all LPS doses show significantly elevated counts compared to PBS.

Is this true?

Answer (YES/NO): YES